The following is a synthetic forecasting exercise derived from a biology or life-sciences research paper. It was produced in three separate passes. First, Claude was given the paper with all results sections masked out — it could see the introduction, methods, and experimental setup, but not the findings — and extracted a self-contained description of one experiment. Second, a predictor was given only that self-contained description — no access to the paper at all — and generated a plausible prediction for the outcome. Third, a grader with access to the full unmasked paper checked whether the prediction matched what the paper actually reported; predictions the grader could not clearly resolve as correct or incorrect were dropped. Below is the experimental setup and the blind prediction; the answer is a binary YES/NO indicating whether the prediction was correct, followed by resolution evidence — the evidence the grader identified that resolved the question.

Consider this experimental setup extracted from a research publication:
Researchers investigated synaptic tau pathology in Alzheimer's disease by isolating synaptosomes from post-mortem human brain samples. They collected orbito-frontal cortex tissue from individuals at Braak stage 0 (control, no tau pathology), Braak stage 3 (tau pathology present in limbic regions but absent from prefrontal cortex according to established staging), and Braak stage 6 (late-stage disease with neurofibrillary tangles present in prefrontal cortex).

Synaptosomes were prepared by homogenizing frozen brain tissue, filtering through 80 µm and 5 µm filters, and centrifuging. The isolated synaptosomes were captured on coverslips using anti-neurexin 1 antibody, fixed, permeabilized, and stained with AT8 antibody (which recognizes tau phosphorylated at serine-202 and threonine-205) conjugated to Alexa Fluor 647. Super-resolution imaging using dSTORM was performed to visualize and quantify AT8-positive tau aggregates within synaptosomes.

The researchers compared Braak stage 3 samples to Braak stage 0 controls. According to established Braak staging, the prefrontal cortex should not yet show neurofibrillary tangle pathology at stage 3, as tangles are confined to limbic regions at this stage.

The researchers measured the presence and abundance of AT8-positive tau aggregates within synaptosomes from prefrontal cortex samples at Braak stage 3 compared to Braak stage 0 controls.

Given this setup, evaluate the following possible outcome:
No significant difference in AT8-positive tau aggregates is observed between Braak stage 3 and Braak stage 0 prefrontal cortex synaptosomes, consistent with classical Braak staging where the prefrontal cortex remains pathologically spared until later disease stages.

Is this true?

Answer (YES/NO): NO